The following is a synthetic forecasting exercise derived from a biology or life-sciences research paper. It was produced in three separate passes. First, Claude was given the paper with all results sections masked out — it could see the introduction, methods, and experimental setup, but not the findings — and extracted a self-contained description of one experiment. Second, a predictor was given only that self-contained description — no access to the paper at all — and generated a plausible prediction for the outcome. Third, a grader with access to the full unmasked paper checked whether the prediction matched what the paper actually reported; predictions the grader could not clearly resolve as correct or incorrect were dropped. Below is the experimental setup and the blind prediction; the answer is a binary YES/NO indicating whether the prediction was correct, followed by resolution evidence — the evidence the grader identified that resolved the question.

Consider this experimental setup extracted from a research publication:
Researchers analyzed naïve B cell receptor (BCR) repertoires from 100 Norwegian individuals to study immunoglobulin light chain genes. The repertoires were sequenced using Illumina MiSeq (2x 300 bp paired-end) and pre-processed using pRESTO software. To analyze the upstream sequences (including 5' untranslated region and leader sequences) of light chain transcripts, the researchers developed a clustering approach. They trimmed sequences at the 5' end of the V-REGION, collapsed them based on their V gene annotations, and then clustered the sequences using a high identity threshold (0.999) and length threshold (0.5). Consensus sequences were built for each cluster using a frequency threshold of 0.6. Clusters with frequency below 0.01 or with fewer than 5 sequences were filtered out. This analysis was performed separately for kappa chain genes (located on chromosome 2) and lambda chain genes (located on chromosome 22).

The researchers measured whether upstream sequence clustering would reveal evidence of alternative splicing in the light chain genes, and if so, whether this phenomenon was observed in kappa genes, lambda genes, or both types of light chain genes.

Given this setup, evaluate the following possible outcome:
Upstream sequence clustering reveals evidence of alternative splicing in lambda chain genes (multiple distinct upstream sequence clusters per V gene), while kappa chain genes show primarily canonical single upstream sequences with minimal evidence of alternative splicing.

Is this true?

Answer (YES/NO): NO